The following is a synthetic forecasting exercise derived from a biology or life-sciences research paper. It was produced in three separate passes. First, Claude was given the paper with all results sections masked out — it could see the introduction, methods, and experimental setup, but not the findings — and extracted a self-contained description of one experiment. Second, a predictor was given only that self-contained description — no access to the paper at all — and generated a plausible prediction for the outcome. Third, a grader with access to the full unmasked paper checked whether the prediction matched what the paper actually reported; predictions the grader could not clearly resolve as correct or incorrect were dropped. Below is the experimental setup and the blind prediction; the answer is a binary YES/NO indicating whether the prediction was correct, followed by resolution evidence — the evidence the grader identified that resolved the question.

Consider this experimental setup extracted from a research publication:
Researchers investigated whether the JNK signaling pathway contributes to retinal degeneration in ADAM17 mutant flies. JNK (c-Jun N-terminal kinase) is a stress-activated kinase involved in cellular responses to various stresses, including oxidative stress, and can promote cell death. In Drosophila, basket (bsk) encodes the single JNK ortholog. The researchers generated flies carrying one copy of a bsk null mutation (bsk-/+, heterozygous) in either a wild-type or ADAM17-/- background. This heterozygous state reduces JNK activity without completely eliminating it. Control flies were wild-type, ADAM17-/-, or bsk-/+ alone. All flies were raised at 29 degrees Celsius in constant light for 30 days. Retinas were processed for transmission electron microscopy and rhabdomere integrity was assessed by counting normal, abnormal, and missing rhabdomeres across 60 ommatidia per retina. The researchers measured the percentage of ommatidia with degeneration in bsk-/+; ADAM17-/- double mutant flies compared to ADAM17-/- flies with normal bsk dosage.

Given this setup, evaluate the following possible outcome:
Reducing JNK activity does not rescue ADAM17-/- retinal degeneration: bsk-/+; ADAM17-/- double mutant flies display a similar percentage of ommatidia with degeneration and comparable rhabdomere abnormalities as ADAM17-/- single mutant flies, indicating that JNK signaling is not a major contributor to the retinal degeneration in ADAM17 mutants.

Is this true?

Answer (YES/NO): NO